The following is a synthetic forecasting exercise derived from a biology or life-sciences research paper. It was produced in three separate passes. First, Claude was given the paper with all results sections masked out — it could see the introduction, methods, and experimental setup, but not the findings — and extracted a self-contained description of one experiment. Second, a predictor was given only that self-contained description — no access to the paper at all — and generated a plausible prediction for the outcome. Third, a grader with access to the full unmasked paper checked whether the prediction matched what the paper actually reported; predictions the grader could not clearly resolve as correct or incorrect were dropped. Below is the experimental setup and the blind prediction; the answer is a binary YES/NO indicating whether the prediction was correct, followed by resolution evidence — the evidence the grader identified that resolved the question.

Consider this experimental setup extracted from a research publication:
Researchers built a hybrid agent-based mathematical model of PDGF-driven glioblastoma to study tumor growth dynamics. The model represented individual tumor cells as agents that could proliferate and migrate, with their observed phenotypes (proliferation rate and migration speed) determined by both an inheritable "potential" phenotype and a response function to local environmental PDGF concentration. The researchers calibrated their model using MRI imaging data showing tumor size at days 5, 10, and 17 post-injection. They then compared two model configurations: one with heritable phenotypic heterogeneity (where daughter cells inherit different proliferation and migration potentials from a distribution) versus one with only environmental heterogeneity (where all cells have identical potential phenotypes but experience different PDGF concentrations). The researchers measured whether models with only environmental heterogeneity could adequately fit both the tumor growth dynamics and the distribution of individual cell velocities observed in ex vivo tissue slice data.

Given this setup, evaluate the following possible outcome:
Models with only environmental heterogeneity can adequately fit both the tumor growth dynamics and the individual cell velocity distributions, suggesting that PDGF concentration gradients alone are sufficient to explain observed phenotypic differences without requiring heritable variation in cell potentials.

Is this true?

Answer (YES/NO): NO